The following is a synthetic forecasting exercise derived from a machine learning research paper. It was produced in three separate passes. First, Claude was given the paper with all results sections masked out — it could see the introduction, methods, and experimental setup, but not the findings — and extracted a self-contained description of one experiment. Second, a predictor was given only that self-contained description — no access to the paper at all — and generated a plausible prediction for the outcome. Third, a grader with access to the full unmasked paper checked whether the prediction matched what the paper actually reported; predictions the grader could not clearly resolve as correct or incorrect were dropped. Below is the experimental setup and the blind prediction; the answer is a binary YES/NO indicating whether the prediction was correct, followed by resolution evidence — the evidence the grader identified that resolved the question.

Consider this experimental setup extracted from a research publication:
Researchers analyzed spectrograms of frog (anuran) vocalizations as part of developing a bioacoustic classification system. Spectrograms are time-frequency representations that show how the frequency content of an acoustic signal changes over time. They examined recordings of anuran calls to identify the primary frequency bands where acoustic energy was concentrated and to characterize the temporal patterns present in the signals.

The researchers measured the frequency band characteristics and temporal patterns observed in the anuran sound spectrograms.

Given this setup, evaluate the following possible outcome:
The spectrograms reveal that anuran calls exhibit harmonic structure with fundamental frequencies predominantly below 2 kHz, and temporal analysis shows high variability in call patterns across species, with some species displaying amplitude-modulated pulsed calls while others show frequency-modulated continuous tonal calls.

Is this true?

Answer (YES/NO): NO